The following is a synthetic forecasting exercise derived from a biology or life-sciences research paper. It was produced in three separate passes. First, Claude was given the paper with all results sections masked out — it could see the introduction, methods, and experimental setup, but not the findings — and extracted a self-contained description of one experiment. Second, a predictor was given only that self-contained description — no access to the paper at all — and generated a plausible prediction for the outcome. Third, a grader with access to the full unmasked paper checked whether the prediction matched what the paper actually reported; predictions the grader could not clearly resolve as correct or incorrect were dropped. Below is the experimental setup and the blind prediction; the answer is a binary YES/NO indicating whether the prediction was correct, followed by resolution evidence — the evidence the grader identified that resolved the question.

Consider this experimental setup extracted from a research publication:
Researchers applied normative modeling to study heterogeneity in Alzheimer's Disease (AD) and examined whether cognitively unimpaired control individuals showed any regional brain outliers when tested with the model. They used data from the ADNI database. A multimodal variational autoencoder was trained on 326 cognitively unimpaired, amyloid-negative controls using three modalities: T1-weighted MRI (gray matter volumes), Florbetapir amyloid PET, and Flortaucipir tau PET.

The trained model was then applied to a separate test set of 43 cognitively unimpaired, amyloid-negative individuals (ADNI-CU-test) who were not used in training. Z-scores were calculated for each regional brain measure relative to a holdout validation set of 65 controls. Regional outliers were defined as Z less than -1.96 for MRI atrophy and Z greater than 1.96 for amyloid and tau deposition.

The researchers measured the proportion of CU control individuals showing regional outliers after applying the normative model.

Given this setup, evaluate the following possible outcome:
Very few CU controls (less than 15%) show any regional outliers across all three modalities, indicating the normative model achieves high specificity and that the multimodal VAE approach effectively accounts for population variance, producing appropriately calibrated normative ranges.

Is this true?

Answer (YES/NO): NO